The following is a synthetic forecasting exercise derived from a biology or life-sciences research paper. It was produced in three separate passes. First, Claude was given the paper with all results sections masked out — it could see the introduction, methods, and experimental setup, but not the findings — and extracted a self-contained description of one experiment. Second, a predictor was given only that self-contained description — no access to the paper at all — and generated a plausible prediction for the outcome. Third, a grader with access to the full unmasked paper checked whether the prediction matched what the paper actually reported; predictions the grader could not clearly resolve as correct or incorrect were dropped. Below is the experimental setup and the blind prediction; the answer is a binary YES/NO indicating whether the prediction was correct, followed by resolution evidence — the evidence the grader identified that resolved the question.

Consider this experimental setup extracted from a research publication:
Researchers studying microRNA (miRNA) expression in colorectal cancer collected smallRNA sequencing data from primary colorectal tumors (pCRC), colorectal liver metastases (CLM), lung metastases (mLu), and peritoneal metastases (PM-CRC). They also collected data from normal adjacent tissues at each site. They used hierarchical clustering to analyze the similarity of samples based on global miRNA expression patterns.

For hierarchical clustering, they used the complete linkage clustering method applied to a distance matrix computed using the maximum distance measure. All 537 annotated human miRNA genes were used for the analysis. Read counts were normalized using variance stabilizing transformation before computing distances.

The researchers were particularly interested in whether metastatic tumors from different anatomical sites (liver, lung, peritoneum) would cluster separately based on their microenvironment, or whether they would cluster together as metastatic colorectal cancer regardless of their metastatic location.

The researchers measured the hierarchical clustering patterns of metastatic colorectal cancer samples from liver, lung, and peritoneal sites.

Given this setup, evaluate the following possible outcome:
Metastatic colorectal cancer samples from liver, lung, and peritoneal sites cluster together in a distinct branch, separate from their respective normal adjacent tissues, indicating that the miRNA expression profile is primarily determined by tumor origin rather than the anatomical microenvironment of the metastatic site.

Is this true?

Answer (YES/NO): YES